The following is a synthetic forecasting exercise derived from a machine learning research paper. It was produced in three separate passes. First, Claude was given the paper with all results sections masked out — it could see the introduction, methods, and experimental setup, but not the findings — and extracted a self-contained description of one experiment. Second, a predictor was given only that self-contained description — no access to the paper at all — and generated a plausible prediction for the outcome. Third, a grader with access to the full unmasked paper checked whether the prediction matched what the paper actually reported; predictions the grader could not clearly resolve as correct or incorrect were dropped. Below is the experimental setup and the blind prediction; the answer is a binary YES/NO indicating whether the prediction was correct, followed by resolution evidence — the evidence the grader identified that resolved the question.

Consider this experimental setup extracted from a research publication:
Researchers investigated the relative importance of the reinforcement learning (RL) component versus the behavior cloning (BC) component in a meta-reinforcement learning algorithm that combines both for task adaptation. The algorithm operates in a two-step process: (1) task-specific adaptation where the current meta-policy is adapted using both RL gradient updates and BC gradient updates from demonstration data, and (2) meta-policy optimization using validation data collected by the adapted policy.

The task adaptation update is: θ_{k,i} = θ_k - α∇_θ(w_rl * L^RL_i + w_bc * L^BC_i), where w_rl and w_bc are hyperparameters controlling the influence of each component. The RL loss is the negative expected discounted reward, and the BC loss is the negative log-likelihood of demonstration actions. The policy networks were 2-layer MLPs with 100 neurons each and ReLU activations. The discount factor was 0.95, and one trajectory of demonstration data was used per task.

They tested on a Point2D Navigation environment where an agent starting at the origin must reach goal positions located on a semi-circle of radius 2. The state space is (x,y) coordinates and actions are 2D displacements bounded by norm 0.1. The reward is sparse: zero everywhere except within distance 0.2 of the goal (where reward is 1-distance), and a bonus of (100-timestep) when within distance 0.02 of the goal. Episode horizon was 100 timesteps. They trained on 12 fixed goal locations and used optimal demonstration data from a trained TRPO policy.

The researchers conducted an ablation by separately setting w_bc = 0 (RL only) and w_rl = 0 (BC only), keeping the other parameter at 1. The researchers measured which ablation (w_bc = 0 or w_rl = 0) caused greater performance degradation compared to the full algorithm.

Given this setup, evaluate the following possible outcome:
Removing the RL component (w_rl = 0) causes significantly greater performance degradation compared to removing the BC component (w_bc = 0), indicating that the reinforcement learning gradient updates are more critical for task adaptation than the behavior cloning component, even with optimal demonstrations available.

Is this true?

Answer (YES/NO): NO